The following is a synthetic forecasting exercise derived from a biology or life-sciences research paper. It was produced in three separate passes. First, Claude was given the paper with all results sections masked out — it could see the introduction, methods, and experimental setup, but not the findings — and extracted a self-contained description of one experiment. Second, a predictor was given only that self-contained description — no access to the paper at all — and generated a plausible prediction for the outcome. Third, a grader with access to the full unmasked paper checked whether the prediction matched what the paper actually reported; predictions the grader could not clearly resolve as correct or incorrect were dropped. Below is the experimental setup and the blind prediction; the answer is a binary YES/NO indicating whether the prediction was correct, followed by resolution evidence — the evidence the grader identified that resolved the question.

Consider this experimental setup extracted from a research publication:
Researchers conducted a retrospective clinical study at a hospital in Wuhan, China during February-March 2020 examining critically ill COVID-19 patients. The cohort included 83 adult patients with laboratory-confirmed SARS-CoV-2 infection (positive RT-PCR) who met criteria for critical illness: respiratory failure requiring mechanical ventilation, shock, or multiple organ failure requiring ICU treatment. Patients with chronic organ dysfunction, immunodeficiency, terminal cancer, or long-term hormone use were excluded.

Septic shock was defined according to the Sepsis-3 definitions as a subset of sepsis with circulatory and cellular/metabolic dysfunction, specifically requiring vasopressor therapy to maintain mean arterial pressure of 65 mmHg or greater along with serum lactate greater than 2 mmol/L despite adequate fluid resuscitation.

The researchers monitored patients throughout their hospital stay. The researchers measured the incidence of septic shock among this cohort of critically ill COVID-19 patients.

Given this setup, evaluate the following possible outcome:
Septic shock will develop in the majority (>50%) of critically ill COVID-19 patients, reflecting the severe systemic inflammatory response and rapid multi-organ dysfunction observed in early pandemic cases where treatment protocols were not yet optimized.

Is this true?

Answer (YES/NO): NO